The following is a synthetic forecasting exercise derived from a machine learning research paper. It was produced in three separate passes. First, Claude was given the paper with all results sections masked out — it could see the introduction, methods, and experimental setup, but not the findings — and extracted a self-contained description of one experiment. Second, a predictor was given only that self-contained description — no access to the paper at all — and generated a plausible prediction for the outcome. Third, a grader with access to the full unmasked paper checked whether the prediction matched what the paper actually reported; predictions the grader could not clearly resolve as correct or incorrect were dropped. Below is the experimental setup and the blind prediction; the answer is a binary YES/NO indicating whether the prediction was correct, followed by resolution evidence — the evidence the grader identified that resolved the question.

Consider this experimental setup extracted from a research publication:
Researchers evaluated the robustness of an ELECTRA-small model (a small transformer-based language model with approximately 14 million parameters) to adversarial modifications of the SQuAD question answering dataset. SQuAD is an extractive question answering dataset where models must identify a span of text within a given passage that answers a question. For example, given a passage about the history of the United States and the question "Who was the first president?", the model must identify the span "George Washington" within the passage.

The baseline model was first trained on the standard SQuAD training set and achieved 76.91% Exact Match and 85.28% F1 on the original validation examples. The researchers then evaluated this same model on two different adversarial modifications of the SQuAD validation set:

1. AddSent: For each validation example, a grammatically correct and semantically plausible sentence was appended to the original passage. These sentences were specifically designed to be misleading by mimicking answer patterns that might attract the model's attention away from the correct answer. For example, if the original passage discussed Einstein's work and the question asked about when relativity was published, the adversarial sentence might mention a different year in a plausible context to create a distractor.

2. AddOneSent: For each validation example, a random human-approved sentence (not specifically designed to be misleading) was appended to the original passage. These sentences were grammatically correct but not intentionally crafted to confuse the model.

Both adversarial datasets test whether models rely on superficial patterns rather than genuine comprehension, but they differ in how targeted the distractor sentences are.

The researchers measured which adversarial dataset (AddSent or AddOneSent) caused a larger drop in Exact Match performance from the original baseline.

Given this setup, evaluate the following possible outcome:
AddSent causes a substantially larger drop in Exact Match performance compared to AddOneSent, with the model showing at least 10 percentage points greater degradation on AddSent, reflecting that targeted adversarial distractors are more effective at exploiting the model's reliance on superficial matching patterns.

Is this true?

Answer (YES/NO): NO